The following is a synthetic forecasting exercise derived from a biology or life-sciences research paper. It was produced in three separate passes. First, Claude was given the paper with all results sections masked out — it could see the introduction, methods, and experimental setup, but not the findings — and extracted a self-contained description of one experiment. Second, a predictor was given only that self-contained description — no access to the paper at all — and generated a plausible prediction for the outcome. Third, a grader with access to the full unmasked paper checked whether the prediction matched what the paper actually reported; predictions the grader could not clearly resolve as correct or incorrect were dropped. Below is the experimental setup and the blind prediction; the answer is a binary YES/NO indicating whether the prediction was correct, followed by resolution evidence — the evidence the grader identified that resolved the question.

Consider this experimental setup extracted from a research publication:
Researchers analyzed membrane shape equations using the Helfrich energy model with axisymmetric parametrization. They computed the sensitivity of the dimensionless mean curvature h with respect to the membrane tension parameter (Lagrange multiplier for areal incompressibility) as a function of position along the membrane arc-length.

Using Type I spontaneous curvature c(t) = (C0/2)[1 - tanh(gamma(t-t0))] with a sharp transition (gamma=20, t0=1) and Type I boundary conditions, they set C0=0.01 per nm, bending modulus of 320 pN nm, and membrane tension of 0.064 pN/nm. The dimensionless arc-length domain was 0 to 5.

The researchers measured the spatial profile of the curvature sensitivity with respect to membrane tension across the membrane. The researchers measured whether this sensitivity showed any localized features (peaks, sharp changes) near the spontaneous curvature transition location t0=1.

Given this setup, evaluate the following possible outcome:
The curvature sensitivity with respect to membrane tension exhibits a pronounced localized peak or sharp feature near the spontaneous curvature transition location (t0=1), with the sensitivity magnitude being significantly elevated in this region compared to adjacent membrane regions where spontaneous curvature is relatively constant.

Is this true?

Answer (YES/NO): YES